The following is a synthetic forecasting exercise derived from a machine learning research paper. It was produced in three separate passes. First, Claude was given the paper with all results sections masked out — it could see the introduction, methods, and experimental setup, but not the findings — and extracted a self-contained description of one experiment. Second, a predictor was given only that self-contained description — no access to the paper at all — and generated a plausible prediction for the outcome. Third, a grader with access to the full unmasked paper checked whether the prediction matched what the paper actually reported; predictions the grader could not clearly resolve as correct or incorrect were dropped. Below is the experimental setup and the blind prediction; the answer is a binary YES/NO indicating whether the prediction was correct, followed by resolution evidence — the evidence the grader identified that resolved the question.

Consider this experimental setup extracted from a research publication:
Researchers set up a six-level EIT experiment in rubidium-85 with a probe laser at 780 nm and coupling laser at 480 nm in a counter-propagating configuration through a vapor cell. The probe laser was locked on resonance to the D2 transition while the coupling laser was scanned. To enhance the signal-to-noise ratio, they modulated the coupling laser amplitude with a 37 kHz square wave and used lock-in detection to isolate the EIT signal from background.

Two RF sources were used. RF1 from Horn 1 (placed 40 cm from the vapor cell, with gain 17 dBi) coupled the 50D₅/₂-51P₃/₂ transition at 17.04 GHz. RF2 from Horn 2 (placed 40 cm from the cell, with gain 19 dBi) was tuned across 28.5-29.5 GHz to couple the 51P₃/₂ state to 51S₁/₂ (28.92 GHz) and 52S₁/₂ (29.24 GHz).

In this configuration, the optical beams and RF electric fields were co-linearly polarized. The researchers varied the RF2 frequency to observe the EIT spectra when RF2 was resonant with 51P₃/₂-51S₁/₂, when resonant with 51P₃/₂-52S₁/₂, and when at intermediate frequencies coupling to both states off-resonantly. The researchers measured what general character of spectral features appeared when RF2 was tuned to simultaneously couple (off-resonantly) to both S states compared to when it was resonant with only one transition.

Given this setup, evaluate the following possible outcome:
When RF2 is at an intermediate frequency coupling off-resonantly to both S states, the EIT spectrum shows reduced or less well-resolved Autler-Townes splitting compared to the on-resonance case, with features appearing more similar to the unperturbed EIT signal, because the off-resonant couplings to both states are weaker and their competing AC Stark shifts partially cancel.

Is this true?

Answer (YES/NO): NO